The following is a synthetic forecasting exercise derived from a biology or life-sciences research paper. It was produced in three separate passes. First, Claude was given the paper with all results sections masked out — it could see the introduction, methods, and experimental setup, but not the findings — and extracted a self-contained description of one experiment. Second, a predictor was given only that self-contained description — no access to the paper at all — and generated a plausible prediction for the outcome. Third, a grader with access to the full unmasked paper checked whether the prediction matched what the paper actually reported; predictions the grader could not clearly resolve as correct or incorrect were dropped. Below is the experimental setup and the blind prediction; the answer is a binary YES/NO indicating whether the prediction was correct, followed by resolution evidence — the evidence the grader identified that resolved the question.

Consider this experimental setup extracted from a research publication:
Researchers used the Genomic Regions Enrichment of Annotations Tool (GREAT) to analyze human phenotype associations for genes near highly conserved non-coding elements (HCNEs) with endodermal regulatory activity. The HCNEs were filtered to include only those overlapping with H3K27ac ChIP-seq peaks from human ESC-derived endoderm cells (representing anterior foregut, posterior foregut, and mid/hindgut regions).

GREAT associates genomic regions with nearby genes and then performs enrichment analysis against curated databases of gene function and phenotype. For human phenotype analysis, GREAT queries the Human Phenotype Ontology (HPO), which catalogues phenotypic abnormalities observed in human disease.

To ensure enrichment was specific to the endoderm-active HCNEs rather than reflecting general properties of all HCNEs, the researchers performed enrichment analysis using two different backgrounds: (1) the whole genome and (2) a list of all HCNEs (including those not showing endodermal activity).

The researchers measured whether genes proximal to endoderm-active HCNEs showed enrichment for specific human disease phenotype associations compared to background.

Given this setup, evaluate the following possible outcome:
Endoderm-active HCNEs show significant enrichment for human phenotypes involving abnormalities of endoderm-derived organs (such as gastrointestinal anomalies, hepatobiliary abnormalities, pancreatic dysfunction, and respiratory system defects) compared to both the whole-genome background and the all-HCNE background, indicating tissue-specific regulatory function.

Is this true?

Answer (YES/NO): NO